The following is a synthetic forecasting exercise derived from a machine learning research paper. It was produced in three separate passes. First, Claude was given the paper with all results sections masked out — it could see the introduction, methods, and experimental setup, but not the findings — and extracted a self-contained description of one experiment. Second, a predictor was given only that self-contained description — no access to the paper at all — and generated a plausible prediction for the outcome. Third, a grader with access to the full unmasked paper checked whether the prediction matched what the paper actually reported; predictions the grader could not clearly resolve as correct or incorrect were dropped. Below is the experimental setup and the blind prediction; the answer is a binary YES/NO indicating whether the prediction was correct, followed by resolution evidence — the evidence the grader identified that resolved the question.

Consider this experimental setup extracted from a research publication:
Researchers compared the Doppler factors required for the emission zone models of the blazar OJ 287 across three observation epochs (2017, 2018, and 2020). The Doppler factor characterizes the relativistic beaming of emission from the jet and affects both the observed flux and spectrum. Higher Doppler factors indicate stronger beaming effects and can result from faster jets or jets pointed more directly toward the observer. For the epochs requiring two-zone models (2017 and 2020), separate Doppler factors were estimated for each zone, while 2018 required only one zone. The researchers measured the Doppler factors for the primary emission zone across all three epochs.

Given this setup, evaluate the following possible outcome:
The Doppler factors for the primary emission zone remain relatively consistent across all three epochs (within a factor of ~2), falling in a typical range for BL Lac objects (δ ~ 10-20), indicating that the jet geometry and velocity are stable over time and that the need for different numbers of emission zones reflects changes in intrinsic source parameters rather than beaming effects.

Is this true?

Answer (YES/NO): YES